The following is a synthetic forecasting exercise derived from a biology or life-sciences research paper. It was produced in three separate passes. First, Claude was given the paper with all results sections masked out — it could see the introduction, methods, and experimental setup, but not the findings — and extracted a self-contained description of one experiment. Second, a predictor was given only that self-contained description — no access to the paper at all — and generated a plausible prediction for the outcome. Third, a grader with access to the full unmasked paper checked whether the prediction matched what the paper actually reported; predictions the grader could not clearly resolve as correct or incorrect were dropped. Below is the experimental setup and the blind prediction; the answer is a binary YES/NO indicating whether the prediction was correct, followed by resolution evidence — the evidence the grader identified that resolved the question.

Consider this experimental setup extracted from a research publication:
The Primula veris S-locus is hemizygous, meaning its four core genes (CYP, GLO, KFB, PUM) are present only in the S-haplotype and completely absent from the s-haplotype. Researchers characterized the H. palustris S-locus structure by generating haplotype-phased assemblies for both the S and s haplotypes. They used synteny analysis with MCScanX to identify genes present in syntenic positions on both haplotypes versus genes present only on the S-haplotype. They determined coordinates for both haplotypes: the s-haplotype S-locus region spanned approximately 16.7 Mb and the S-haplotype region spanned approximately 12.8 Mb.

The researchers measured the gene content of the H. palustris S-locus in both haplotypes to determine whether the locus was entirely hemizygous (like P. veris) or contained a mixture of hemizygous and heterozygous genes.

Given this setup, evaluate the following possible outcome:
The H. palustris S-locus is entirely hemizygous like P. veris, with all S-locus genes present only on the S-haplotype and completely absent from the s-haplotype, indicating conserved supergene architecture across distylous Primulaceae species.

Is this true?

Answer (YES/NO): NO